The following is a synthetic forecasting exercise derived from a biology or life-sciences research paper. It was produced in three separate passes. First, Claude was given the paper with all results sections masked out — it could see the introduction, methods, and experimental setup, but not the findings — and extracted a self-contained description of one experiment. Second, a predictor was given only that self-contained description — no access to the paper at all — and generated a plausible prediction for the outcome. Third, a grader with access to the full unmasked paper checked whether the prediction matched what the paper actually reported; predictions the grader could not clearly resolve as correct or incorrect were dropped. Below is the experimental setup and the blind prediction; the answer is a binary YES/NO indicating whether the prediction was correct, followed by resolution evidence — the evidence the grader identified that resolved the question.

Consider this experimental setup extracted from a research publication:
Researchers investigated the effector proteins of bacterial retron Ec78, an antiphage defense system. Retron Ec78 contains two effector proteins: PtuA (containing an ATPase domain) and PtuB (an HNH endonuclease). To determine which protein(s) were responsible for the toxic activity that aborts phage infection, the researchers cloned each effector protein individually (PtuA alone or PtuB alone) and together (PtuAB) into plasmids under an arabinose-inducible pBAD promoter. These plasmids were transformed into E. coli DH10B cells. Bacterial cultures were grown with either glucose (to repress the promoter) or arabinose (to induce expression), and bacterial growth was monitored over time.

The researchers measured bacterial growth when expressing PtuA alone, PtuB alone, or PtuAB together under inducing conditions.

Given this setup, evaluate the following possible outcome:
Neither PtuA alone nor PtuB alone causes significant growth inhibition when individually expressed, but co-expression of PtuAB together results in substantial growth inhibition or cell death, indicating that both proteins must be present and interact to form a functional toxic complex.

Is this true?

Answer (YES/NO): YES